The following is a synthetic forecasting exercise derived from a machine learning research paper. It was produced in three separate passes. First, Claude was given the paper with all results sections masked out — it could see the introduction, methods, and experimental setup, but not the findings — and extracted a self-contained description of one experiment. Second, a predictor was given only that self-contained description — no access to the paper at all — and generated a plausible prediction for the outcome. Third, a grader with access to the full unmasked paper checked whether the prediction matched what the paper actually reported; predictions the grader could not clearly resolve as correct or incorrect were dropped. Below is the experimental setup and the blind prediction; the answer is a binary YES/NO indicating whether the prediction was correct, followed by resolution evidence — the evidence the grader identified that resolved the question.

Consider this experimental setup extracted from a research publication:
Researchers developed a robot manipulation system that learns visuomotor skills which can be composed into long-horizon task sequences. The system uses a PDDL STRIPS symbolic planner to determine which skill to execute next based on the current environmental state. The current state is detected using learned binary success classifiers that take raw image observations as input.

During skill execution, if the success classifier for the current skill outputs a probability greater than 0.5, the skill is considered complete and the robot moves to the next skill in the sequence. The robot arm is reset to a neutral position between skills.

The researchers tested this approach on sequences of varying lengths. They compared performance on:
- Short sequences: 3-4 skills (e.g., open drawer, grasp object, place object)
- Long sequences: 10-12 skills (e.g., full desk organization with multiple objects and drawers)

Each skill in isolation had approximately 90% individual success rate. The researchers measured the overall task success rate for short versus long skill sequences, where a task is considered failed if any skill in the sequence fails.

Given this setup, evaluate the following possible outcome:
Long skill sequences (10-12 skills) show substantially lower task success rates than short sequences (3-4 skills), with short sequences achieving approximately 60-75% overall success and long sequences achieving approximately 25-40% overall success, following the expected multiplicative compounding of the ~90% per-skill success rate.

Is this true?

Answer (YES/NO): NO